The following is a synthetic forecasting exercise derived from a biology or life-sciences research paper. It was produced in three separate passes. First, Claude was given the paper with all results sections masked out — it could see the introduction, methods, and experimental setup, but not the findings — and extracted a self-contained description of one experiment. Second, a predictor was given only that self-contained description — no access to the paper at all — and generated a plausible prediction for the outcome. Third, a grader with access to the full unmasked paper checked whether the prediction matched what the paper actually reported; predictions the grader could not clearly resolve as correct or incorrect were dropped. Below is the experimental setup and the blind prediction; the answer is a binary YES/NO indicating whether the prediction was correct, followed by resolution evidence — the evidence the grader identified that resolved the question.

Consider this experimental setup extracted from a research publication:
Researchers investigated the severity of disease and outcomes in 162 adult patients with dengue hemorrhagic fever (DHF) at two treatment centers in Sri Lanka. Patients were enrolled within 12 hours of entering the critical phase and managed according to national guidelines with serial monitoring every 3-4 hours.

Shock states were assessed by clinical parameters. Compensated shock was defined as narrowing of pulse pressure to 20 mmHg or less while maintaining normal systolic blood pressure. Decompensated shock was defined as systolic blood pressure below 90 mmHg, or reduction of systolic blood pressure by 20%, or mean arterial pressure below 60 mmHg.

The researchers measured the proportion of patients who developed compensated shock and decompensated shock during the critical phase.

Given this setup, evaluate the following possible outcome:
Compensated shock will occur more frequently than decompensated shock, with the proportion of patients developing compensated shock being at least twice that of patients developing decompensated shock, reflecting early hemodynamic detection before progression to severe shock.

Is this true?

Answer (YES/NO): YES